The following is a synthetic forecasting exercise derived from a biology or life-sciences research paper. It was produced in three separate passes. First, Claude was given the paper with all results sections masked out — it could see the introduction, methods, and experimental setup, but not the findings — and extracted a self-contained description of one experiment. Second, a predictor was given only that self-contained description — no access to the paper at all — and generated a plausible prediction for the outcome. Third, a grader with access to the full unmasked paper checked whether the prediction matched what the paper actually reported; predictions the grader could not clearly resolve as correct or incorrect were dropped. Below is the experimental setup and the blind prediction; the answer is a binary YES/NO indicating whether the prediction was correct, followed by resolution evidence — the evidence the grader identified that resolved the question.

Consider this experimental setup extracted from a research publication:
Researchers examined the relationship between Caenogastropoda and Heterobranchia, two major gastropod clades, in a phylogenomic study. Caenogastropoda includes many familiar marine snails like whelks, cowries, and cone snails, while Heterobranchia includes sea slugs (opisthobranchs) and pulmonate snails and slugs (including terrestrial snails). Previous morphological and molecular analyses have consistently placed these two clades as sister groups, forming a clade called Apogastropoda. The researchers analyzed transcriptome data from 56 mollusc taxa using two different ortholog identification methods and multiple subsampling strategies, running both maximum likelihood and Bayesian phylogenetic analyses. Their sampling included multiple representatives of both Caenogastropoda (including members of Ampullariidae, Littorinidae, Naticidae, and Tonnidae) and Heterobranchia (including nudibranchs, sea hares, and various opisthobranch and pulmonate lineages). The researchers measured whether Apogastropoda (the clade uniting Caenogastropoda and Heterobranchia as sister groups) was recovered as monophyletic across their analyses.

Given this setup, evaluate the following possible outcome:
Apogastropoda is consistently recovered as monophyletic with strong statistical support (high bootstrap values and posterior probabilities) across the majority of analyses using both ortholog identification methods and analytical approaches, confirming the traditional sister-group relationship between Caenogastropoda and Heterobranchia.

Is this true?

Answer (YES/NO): YES